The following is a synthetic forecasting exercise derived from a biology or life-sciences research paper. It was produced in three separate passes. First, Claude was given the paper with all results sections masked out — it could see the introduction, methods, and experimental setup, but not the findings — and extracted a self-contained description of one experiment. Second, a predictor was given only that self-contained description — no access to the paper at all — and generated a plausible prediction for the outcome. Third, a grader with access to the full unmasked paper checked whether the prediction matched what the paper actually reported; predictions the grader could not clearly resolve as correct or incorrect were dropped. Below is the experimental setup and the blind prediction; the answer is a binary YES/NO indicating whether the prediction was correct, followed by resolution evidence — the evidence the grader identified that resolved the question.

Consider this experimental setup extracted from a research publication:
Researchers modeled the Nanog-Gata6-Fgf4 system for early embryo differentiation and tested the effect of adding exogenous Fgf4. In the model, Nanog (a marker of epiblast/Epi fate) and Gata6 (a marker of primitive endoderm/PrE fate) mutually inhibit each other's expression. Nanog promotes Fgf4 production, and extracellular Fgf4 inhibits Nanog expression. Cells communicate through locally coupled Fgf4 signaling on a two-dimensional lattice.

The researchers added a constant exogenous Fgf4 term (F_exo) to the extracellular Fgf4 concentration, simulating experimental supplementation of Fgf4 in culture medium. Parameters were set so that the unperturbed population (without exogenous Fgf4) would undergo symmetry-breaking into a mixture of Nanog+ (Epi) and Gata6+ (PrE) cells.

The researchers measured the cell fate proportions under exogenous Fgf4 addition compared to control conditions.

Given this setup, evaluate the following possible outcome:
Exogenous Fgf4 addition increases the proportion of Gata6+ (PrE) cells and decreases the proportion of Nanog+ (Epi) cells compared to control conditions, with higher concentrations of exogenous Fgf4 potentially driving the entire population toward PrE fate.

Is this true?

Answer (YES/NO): YES